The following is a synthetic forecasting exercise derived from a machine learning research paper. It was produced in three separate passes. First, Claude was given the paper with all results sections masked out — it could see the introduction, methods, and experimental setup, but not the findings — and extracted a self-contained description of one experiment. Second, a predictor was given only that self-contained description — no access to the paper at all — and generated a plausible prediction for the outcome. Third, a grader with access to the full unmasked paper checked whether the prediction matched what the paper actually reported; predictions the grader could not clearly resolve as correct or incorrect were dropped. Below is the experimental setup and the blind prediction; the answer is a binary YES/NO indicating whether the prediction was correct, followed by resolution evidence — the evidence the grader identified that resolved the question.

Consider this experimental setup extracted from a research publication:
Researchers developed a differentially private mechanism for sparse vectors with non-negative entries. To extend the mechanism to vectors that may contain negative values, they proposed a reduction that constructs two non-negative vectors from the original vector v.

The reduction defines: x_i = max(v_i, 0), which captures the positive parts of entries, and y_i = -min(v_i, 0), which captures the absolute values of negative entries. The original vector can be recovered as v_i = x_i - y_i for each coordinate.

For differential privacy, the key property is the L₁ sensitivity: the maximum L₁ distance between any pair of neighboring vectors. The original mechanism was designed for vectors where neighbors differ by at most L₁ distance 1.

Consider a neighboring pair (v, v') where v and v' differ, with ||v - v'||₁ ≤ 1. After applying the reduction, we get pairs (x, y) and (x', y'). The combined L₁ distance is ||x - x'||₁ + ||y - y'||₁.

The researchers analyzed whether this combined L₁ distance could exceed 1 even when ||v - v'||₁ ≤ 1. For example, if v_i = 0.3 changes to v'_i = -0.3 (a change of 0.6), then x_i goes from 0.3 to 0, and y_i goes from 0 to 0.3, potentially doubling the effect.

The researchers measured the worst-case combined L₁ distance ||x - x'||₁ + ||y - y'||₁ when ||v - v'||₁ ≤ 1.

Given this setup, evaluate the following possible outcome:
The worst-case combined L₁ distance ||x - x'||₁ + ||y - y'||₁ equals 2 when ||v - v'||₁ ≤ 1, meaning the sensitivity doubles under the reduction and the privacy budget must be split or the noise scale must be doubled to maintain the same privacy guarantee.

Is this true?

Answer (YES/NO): NO